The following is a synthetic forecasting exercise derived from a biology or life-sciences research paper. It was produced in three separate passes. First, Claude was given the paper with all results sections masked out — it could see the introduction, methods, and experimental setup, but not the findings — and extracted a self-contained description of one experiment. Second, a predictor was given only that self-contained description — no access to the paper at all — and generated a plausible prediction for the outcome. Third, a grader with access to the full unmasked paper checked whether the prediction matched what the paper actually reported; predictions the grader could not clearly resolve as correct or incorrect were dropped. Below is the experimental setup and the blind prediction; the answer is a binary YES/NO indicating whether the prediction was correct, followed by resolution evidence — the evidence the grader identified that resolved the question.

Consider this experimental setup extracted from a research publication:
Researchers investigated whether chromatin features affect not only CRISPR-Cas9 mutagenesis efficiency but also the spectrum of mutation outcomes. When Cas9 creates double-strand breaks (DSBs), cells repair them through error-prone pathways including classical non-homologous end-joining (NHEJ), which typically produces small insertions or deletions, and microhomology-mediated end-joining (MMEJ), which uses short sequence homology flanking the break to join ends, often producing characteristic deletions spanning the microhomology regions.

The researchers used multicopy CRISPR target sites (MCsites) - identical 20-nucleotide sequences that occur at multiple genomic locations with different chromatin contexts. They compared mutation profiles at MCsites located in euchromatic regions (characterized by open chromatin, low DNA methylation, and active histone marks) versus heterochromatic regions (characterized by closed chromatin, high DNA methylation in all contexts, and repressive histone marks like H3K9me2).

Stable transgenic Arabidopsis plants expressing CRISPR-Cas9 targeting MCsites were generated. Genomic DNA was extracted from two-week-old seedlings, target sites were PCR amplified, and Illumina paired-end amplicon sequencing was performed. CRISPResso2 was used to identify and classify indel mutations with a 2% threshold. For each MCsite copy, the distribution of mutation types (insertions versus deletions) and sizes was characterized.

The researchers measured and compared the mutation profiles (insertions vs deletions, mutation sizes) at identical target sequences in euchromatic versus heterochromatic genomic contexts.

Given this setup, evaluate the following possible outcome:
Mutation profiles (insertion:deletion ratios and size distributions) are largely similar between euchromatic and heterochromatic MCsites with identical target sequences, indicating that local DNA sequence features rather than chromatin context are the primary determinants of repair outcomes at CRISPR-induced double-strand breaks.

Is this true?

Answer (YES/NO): NO